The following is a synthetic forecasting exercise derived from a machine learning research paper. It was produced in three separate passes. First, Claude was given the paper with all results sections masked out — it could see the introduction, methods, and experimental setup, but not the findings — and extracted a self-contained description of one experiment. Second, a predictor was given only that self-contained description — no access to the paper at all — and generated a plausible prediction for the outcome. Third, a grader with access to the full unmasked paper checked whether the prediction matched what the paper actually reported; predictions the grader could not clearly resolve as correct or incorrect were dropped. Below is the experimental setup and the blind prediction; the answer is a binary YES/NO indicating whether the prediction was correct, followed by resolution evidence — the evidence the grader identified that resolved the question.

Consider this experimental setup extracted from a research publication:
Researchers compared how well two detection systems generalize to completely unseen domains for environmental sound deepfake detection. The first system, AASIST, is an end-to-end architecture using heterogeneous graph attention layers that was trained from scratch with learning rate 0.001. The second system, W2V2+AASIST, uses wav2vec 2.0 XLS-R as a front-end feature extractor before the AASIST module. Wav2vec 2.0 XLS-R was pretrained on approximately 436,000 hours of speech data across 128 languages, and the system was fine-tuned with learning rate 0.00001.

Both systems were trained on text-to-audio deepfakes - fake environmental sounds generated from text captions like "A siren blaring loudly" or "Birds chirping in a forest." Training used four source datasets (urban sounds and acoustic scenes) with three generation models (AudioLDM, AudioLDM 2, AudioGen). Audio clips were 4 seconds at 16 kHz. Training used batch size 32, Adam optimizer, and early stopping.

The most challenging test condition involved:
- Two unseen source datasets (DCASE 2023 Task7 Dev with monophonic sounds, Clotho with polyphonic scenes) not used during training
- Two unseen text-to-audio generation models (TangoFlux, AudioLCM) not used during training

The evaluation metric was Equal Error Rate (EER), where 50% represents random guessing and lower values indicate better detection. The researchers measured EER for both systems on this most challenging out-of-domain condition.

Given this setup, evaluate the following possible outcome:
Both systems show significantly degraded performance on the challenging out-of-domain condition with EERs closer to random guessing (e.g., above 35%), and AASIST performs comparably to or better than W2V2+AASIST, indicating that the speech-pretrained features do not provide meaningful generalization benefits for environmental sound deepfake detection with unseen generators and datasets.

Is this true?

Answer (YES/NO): NO